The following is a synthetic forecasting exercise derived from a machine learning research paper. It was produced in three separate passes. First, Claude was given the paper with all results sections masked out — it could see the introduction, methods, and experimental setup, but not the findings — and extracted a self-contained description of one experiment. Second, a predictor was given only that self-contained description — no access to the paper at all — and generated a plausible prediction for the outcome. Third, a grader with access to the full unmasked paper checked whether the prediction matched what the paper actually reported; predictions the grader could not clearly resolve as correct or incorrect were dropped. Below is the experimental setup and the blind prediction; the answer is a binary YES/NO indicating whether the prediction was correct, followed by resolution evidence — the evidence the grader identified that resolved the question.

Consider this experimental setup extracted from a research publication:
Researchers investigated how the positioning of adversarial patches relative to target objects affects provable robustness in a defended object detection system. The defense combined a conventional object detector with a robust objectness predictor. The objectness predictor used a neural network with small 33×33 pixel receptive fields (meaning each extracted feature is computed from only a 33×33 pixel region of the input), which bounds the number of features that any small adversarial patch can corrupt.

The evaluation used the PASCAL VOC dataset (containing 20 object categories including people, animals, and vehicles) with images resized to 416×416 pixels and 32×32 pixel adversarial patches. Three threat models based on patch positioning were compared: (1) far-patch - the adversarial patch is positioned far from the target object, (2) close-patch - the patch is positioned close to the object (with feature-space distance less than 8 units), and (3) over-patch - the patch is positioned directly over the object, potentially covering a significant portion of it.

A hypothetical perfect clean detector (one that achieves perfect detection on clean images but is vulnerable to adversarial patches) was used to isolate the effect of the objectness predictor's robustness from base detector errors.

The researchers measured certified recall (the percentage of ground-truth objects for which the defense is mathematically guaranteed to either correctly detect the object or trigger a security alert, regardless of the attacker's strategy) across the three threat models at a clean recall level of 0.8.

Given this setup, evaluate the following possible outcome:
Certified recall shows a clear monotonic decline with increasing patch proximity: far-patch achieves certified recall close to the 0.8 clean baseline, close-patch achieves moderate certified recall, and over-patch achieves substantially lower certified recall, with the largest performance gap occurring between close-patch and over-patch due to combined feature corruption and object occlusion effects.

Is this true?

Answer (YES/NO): NO